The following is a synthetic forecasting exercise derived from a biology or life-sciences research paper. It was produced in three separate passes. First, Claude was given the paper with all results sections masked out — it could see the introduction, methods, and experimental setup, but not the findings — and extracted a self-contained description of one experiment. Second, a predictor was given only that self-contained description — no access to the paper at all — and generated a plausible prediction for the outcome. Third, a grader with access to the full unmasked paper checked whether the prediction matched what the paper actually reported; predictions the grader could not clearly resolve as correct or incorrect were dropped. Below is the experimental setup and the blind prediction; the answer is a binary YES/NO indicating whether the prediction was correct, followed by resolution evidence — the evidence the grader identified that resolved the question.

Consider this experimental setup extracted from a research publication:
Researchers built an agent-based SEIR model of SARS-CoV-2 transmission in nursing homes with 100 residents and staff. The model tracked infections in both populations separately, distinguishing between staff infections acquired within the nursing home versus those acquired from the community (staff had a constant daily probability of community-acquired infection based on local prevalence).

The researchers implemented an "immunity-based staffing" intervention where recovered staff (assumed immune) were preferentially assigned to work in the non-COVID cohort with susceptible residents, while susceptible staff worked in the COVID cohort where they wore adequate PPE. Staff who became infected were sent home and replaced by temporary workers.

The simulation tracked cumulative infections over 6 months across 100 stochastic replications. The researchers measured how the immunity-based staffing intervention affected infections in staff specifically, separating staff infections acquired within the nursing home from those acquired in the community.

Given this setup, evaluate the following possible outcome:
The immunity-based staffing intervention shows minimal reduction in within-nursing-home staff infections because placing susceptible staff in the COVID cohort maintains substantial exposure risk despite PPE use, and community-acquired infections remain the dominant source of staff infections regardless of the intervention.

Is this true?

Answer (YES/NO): NO